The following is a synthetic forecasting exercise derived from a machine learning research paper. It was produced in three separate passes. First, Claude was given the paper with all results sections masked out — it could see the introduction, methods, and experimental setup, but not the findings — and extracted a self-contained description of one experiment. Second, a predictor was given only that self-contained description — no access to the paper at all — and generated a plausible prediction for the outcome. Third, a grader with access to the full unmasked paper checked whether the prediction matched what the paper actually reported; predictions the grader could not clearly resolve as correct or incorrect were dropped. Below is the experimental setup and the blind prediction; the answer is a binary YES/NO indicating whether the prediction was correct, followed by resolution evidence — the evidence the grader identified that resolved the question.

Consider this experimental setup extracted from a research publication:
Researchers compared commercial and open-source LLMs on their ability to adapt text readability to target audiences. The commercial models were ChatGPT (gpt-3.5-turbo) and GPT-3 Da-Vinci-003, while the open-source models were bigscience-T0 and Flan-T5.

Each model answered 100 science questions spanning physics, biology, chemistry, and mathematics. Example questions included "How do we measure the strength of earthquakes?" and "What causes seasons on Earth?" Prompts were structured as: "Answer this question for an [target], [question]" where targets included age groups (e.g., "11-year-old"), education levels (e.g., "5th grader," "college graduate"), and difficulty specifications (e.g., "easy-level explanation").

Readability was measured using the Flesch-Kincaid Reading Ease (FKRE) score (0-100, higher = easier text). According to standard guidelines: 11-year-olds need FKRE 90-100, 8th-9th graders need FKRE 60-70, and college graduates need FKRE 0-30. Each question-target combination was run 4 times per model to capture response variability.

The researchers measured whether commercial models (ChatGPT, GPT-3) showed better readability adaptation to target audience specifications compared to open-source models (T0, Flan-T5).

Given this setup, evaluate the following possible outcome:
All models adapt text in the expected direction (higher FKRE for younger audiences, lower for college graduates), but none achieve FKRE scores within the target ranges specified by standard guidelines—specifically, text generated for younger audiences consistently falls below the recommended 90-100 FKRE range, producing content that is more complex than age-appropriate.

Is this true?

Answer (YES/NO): NO